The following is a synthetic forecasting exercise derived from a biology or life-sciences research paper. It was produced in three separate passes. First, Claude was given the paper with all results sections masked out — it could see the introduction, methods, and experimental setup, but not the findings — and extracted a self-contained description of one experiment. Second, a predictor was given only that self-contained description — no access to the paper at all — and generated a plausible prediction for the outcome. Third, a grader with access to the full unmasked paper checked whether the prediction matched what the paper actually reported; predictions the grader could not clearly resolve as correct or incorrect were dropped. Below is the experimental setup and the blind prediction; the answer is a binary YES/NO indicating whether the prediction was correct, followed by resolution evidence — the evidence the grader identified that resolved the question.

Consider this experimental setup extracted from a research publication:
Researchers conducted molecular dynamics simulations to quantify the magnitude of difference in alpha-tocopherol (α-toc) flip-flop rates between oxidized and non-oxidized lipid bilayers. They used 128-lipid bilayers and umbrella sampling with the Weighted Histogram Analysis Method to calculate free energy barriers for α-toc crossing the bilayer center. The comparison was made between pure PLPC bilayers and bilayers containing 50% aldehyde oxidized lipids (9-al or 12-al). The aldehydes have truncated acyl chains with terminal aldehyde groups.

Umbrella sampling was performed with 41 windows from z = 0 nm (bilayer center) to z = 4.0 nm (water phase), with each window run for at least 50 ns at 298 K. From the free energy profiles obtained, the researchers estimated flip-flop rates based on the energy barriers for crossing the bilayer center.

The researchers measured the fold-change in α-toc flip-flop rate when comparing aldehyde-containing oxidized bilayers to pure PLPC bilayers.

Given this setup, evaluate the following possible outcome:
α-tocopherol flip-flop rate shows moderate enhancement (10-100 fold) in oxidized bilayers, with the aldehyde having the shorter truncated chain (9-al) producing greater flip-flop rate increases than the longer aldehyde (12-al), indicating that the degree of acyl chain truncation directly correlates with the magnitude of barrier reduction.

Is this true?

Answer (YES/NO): YES